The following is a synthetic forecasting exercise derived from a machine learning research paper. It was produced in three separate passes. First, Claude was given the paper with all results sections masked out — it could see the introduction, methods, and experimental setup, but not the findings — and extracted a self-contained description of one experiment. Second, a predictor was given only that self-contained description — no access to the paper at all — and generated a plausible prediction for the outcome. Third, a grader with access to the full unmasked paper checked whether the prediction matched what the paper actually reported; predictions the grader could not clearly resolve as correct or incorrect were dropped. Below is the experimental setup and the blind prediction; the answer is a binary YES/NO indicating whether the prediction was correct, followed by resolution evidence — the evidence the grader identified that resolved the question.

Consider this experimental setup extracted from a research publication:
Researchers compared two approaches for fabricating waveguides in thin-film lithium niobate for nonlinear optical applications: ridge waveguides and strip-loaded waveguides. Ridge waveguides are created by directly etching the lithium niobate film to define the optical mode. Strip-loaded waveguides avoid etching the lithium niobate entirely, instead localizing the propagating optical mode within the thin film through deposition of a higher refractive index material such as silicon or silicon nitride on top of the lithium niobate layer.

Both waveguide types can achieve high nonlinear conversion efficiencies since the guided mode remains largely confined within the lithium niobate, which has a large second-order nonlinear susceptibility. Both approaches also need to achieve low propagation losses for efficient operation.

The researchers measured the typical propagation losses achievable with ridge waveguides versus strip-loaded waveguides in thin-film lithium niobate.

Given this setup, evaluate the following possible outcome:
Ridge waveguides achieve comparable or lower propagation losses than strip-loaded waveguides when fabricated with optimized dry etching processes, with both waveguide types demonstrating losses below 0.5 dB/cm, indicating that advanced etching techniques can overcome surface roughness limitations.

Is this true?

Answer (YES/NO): NO